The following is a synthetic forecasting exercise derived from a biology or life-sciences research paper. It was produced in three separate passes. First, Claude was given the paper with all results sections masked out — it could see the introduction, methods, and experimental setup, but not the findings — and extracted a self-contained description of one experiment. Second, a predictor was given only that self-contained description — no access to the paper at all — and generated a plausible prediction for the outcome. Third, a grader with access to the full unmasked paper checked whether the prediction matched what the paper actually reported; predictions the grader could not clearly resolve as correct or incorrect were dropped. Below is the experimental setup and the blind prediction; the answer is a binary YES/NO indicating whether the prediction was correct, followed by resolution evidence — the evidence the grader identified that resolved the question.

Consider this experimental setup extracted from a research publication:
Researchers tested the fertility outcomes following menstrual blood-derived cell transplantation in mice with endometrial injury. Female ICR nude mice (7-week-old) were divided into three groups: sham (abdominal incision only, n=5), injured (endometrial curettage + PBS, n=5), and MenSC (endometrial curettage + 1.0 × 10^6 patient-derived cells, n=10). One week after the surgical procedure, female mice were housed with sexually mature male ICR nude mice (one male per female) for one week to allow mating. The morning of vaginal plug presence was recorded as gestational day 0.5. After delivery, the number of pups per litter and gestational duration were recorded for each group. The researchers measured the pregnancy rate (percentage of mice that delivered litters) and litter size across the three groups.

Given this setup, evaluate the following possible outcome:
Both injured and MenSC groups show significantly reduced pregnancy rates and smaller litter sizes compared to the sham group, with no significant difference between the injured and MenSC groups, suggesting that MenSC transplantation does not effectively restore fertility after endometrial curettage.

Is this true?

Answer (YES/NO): NO